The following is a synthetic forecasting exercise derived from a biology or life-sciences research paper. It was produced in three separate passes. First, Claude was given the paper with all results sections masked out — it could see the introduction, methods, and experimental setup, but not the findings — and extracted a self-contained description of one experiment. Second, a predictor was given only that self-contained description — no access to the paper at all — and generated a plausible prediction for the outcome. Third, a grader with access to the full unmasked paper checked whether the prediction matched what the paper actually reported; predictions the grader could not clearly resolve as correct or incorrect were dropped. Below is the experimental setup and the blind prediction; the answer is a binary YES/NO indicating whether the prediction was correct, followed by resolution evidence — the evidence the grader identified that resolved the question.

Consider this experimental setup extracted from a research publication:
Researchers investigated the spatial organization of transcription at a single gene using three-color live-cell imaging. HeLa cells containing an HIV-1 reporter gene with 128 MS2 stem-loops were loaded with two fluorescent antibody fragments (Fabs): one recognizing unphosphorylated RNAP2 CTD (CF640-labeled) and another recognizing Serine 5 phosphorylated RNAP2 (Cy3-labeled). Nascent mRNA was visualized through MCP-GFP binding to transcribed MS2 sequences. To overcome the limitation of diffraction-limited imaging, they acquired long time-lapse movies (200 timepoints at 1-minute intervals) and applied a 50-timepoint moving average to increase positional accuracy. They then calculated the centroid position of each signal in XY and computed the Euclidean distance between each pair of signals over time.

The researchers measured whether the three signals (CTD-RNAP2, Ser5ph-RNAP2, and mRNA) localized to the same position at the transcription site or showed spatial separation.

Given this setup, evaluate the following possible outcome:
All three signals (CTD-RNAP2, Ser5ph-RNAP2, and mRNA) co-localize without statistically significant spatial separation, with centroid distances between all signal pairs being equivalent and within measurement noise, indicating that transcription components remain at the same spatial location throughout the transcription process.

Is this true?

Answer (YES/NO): NO